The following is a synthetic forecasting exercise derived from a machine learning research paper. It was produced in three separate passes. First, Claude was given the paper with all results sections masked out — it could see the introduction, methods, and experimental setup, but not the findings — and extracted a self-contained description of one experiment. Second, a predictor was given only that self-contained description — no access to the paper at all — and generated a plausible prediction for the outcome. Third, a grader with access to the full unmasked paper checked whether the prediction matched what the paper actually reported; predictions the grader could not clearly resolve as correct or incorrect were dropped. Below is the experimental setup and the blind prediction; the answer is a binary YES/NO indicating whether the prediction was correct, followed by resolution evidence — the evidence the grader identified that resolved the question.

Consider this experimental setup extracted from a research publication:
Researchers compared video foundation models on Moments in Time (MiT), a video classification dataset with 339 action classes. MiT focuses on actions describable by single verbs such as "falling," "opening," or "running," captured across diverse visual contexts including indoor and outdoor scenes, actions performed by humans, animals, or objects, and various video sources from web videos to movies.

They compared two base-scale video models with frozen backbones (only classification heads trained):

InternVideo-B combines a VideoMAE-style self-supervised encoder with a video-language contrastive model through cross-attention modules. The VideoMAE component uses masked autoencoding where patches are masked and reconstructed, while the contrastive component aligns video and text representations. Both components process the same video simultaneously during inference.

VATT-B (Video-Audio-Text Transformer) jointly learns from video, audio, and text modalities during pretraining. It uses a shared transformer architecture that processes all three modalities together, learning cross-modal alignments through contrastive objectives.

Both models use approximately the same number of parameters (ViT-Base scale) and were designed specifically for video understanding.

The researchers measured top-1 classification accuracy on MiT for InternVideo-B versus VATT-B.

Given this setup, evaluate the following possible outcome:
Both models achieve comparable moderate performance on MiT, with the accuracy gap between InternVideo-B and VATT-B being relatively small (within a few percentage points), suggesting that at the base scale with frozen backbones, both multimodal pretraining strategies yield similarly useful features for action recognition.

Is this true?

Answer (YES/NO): NO